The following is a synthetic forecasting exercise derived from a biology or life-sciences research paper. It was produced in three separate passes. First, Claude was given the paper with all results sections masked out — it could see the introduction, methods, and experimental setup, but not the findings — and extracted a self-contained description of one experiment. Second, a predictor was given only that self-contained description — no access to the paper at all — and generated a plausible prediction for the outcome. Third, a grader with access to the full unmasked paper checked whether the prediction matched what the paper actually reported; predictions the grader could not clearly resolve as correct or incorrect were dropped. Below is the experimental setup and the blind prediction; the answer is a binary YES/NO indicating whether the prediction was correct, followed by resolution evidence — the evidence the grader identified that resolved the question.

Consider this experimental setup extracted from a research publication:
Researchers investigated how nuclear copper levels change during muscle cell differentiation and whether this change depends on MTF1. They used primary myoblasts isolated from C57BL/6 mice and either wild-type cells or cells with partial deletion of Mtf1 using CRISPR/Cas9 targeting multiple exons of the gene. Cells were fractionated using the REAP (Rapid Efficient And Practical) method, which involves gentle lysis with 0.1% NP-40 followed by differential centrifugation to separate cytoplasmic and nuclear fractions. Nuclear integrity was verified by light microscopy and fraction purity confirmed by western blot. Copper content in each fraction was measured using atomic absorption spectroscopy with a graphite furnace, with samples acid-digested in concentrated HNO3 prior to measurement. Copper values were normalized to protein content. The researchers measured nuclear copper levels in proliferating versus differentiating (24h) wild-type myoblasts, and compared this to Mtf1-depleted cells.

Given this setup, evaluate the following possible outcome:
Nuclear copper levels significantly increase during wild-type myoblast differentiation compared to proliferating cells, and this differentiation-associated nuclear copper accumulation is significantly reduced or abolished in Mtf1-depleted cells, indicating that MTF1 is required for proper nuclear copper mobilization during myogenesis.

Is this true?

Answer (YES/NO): YES